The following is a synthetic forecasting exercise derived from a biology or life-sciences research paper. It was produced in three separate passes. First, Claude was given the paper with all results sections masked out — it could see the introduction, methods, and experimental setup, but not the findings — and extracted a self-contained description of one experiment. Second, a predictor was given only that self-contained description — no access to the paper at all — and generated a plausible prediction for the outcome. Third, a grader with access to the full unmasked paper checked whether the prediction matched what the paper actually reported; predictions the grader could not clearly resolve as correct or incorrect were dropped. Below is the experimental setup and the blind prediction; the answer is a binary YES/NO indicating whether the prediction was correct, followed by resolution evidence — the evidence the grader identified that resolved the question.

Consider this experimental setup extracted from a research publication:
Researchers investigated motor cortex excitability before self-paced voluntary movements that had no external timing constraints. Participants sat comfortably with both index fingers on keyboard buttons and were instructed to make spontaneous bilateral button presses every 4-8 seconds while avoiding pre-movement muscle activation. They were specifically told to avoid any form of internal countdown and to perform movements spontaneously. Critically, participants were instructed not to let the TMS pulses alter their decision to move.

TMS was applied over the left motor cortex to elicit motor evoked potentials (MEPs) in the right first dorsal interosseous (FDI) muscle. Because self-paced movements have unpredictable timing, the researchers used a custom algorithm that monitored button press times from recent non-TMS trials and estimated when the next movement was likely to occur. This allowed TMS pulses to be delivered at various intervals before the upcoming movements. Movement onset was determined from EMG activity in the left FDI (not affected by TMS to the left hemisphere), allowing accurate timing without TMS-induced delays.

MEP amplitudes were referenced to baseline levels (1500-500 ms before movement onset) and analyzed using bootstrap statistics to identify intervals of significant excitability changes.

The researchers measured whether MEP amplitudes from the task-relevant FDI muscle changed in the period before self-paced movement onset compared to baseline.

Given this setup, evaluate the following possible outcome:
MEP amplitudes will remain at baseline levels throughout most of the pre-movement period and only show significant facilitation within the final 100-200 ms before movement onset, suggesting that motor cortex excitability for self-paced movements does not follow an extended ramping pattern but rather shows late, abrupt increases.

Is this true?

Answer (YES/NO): NO